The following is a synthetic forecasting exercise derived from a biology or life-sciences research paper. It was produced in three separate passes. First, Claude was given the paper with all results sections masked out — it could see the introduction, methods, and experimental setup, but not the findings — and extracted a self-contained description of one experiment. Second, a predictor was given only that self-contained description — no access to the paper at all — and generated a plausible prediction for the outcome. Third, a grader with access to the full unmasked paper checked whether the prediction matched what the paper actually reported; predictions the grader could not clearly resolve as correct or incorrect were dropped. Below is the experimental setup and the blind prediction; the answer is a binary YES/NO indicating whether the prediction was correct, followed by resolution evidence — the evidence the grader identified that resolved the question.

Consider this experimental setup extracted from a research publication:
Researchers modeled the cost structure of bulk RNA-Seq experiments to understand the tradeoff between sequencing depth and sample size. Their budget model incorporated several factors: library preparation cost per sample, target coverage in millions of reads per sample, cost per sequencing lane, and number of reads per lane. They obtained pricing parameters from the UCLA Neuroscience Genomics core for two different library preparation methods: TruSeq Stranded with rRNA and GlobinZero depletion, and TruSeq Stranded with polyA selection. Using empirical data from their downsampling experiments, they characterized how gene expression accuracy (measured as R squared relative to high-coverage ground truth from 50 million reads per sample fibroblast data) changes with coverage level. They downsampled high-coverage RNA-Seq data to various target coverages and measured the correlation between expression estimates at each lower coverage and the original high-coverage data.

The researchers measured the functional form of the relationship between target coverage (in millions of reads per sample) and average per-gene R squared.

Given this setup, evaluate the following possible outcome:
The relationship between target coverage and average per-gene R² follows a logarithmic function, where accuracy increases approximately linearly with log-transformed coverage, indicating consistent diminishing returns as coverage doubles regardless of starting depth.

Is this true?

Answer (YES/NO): YES